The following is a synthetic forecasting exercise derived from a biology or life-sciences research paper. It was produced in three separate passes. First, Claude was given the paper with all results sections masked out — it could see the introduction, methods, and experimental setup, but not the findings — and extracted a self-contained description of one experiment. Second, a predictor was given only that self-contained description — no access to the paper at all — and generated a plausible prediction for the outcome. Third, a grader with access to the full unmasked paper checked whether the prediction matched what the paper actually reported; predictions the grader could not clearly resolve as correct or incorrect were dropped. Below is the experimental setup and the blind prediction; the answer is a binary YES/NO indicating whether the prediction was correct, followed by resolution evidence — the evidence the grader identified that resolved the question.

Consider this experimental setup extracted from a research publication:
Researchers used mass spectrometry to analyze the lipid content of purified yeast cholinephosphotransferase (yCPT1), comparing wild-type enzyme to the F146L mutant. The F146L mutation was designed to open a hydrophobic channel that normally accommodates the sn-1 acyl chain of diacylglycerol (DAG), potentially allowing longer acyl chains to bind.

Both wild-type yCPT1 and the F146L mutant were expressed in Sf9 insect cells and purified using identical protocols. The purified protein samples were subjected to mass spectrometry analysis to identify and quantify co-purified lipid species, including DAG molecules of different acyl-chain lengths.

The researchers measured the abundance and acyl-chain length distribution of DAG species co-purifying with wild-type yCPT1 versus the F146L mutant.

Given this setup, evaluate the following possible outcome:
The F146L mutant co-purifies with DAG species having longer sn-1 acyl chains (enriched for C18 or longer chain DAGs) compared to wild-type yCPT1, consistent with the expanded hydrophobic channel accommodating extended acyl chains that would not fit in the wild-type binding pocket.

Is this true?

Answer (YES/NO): YES